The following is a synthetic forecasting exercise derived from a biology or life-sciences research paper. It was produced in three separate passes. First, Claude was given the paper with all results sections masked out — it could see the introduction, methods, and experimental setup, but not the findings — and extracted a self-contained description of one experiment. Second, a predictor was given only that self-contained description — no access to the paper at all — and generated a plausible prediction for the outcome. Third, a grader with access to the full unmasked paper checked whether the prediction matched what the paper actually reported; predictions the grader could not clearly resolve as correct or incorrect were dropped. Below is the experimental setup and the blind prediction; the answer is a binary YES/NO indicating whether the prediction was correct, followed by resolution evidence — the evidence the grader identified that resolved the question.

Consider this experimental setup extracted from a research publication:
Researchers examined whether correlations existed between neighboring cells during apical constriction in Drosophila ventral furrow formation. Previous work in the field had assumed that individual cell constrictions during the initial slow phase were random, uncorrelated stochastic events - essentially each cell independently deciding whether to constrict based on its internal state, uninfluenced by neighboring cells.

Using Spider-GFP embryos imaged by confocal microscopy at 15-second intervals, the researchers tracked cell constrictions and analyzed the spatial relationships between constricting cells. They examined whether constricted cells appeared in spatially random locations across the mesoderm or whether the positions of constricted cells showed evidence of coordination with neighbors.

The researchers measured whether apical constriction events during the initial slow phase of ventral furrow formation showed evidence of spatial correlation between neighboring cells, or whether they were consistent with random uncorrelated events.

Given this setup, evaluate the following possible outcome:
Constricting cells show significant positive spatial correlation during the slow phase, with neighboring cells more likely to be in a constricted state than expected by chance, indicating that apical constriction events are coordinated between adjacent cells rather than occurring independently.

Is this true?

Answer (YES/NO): YES